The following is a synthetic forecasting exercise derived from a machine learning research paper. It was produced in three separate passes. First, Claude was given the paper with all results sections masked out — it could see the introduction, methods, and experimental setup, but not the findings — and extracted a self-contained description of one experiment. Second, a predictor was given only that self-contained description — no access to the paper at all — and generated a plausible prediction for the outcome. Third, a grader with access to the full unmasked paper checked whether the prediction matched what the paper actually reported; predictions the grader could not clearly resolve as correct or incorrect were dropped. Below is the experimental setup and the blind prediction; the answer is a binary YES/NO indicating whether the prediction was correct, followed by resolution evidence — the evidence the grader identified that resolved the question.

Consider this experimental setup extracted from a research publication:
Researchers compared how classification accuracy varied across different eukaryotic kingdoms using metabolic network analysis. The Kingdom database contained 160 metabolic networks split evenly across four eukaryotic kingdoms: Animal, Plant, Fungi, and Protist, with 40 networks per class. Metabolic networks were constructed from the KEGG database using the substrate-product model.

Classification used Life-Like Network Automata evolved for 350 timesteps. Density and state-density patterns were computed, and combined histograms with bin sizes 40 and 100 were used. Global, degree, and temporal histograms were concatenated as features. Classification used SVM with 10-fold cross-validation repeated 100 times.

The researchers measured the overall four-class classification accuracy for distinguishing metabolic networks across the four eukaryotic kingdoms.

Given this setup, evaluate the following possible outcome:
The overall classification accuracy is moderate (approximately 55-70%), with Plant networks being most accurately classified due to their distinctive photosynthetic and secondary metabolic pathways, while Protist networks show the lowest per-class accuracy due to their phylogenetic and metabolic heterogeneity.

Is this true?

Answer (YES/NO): NO